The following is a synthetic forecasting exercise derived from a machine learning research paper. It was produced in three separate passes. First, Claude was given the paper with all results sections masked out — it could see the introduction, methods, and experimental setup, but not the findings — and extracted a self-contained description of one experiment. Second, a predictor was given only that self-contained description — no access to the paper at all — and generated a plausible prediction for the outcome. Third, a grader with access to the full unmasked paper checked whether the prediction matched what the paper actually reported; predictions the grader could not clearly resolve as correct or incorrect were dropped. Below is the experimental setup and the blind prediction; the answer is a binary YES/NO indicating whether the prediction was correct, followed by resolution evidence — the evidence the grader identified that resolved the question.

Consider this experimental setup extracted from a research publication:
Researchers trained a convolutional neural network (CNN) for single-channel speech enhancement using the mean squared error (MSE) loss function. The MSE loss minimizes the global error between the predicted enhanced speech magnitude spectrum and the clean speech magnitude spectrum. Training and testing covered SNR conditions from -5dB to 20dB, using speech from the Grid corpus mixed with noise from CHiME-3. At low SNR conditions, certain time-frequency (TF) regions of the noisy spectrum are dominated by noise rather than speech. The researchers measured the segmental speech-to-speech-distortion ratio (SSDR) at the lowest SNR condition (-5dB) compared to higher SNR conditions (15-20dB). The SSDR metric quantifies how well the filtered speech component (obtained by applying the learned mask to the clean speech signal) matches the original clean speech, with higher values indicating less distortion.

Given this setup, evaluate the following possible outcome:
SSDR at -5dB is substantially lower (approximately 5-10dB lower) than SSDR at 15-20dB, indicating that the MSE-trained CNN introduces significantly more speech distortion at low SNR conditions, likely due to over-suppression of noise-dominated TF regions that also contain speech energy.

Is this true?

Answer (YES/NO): YES